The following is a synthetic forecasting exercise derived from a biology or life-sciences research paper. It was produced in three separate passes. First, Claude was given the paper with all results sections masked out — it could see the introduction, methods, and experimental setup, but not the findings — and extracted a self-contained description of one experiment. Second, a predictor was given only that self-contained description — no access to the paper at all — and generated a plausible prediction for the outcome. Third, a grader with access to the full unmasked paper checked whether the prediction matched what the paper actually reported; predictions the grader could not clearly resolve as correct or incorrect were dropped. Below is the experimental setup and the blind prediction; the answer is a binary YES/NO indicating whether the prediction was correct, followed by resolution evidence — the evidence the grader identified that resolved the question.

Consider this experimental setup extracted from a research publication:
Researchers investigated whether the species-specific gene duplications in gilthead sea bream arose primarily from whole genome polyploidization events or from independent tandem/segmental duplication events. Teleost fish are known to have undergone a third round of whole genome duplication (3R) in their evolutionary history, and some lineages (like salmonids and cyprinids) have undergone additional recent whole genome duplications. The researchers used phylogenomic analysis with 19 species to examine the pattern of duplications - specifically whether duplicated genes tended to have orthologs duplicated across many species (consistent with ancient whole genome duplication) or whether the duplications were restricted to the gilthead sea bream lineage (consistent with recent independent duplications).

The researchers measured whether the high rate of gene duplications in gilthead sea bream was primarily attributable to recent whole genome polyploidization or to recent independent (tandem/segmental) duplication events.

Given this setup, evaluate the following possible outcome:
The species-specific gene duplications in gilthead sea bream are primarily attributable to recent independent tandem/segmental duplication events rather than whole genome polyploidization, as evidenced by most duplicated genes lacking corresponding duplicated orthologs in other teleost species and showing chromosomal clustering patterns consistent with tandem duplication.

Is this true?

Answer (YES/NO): NO